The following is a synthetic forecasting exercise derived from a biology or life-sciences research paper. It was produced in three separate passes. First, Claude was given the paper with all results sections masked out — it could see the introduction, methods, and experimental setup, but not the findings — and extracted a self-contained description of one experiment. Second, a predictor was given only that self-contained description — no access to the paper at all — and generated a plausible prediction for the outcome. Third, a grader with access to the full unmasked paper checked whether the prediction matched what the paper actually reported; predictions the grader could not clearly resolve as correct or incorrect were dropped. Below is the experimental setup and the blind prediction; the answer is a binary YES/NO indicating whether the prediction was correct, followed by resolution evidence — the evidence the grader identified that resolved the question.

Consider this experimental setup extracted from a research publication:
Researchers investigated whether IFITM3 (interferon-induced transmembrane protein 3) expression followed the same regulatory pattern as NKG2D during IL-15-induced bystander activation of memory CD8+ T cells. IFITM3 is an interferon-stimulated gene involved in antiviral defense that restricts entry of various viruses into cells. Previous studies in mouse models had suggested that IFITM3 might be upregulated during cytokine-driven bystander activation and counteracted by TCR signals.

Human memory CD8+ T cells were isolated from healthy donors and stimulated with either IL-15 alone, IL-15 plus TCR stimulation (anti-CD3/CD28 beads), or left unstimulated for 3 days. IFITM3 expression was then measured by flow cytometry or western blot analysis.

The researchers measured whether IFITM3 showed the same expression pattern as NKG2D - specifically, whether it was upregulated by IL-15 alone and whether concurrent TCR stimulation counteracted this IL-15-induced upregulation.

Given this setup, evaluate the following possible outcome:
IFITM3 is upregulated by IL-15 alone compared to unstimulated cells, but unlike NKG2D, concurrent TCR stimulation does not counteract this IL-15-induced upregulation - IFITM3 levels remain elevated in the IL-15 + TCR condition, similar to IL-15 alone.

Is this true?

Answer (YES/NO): NO